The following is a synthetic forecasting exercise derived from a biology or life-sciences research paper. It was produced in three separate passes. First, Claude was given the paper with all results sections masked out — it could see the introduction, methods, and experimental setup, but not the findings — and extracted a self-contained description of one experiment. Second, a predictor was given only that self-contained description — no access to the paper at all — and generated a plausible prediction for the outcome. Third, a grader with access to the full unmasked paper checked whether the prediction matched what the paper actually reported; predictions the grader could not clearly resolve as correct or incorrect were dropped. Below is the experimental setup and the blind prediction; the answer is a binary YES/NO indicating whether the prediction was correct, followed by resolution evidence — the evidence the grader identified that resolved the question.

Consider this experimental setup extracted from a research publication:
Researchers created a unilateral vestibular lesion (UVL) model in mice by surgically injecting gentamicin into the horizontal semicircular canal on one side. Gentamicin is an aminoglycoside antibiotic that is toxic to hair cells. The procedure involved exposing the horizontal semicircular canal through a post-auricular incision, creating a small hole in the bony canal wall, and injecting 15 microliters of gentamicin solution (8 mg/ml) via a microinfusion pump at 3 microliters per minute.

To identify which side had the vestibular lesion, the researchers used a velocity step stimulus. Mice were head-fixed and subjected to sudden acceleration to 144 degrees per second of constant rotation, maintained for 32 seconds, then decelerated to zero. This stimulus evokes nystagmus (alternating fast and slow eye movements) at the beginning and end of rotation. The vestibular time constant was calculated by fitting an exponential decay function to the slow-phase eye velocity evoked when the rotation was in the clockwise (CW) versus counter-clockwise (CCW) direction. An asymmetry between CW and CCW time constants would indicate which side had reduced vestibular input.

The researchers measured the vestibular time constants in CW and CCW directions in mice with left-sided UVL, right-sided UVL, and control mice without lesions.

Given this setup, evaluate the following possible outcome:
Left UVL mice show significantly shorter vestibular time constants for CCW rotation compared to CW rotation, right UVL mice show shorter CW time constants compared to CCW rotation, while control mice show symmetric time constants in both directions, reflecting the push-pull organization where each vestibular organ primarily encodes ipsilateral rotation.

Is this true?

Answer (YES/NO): YES